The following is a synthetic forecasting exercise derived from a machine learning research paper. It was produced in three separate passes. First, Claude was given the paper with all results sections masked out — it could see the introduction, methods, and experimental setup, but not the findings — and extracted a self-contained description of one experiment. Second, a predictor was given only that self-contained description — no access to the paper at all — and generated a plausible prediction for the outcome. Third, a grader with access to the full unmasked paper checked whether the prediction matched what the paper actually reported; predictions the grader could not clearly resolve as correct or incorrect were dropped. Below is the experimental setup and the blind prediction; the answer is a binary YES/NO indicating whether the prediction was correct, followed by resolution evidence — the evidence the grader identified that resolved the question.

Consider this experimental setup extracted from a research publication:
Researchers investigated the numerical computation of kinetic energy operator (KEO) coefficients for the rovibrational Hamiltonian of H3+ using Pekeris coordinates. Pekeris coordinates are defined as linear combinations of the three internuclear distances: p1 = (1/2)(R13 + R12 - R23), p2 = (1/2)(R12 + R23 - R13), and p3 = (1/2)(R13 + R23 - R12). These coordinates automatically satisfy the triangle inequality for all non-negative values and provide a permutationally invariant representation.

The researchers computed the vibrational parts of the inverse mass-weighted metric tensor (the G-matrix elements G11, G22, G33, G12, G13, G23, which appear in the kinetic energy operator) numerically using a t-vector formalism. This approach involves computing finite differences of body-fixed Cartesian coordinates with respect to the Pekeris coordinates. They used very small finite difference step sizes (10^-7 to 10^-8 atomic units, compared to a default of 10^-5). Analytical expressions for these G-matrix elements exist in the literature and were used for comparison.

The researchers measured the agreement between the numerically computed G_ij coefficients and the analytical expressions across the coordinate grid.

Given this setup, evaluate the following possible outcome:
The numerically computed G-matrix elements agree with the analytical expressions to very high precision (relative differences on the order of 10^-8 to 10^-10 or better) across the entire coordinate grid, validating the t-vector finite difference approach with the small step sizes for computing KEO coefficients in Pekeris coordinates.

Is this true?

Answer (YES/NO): NO